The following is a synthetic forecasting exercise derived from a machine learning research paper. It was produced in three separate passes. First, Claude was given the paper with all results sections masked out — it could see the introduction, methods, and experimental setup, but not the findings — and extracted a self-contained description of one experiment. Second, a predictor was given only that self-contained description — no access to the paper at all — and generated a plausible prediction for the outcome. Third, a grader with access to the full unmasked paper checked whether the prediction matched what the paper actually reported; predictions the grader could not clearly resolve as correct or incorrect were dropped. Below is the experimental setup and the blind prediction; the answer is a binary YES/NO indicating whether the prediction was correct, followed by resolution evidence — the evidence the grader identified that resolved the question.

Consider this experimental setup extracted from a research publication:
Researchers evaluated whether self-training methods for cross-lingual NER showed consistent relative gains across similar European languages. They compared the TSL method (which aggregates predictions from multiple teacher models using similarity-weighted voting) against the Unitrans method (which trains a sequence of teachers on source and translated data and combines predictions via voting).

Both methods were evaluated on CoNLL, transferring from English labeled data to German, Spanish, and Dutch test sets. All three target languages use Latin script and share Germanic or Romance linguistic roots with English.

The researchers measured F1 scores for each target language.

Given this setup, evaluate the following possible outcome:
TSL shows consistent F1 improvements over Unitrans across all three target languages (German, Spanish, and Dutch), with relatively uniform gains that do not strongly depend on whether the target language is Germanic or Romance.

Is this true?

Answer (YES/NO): NO